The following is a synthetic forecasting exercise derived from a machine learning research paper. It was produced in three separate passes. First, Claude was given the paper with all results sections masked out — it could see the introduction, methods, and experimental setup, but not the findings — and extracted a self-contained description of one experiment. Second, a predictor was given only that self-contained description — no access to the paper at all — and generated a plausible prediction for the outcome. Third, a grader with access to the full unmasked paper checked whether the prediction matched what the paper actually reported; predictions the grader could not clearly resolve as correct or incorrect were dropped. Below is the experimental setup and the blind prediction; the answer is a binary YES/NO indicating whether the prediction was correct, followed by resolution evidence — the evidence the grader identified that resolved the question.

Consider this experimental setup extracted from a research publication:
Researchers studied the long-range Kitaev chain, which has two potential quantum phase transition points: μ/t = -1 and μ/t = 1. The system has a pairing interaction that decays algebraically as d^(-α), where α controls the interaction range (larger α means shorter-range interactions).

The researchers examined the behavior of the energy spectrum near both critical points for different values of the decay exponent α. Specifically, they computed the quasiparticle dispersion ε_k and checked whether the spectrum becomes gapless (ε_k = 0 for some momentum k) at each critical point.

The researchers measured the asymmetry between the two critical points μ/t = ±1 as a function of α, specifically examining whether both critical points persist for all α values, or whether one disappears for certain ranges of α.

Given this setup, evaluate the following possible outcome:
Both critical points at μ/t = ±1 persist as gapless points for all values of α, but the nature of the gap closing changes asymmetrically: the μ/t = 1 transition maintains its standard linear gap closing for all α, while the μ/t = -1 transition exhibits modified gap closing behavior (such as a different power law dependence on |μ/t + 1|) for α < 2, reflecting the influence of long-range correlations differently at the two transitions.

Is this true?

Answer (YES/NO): NO